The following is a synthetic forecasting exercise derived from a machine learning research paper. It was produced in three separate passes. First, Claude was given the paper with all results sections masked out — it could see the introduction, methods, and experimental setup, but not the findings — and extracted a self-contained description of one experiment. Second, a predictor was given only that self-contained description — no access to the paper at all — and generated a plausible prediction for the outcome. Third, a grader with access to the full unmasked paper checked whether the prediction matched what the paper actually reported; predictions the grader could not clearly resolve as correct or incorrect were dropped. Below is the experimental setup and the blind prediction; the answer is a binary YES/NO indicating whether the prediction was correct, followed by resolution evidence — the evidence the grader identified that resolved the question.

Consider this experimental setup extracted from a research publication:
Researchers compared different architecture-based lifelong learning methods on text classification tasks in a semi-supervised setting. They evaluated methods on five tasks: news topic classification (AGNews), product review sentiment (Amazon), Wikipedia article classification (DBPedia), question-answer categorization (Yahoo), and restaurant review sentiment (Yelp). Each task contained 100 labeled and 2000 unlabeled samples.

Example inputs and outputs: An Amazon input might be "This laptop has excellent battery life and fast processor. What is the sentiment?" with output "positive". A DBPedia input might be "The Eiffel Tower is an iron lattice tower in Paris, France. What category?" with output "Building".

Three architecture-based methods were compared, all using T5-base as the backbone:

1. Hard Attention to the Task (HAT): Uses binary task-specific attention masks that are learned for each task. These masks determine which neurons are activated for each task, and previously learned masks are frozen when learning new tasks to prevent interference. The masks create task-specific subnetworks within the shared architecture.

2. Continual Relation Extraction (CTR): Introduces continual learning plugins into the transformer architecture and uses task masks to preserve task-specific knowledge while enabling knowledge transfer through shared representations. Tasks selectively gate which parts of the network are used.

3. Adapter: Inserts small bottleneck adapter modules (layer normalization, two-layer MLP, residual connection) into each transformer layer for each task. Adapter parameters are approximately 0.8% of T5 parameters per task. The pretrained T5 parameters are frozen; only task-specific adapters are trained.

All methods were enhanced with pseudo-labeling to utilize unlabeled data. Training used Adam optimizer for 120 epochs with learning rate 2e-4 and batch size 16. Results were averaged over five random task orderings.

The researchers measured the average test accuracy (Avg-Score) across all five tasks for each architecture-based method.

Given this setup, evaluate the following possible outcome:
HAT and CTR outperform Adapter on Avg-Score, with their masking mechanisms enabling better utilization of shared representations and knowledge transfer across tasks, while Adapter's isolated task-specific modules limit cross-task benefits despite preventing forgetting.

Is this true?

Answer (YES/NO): NO